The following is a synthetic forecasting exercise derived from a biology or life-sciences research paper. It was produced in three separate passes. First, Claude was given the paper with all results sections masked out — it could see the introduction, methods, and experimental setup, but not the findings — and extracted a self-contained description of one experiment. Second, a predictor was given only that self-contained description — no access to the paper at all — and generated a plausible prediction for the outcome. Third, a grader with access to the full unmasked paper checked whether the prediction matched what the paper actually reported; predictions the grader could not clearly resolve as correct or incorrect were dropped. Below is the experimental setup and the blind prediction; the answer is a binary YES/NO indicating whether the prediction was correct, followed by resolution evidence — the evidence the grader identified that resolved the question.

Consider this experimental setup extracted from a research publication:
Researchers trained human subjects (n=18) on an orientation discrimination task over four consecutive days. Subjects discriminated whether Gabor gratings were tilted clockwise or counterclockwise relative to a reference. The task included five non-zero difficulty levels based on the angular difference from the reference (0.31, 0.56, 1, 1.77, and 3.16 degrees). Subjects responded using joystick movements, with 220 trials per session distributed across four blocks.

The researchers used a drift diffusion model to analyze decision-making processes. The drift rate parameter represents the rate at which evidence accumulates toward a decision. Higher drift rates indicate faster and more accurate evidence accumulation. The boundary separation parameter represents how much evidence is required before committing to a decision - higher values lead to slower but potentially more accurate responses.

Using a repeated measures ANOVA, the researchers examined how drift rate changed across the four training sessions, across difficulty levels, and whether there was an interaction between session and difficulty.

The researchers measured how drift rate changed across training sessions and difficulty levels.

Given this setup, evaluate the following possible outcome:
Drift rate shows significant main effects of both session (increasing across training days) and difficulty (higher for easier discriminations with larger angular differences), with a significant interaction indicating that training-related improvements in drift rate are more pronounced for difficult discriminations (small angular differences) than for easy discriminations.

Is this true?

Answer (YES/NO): NO